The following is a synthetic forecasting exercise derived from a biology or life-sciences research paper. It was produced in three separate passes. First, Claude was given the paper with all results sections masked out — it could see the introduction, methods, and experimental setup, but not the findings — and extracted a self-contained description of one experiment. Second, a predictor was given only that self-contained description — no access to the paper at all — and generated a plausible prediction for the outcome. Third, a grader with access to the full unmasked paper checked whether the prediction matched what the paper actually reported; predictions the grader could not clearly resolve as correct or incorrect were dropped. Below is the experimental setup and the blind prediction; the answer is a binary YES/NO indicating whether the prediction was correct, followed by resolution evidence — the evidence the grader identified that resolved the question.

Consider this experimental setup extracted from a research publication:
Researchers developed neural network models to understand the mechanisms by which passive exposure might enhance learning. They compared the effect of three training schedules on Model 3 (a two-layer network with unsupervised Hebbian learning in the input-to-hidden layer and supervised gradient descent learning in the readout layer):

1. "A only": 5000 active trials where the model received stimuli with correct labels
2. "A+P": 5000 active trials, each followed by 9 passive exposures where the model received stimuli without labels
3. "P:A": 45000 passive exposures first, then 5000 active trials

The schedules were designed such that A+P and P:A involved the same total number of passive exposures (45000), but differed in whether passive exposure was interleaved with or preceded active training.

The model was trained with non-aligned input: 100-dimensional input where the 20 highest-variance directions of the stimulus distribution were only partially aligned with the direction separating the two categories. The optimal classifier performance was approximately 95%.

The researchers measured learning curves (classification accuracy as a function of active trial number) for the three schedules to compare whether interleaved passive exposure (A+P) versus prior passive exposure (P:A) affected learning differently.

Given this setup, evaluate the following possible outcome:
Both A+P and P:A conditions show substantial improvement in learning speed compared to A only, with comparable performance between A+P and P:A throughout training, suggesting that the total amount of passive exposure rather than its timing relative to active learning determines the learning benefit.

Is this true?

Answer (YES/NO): YES